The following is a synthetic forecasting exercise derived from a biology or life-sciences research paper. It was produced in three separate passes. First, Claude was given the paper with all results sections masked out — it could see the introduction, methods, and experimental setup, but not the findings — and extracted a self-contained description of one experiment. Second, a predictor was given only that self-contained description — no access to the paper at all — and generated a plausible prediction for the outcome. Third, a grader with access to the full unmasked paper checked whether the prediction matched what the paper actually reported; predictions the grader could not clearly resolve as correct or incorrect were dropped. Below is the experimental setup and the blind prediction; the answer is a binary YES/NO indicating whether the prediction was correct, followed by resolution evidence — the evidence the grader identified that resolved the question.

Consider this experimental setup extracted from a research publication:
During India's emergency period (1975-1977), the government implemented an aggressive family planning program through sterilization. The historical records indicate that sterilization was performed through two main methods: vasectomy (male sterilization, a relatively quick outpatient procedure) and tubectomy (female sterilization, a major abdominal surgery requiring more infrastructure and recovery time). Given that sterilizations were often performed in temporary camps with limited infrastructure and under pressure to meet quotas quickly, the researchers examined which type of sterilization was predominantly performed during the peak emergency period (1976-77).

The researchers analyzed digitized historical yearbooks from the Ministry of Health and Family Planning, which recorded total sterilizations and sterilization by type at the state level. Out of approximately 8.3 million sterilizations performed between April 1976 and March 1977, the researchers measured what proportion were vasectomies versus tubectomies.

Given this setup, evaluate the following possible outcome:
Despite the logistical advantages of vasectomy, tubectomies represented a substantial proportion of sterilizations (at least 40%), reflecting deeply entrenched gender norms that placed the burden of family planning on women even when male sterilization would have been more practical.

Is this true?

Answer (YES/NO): NO